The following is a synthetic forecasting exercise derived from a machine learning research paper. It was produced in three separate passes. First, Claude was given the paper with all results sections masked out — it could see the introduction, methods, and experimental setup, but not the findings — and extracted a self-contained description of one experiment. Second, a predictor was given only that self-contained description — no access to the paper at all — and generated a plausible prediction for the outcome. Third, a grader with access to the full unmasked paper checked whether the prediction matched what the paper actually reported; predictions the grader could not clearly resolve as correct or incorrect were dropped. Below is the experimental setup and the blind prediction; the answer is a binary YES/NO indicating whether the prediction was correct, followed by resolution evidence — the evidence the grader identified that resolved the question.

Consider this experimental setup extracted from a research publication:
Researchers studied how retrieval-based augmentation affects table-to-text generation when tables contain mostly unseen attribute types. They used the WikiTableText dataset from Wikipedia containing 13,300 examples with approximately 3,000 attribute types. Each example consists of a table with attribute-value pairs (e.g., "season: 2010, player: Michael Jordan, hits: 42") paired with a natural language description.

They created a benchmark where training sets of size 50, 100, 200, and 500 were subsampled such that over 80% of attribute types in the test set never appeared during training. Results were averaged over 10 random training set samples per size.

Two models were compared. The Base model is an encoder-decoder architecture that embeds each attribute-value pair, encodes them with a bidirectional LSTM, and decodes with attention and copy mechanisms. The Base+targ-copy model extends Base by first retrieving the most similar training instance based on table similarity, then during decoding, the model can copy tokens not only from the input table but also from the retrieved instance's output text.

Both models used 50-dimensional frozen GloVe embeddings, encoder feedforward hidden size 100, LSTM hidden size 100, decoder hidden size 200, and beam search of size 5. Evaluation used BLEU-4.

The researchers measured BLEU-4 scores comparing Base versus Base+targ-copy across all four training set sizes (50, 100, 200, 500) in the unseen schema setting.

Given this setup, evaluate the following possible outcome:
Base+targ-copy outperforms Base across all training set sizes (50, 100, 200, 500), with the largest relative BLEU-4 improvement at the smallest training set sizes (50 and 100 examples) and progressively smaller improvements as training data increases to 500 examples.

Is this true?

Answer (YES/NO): NO